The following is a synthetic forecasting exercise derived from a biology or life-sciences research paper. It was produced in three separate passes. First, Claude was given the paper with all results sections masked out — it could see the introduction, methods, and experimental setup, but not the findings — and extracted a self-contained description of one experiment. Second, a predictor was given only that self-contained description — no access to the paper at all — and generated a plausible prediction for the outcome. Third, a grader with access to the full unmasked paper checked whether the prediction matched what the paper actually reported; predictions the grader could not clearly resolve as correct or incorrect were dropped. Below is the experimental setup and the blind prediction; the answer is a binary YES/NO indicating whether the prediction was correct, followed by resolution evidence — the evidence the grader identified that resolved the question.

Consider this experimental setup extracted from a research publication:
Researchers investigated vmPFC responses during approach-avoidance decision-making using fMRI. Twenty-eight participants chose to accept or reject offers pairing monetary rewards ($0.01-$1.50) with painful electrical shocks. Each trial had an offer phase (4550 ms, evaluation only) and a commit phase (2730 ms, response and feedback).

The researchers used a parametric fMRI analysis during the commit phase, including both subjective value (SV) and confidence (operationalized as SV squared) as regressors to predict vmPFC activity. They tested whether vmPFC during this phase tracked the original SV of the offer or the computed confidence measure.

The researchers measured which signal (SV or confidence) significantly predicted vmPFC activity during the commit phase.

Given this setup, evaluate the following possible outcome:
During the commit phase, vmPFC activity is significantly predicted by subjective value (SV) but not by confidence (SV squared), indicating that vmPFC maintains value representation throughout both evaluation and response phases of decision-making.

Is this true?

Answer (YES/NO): NO